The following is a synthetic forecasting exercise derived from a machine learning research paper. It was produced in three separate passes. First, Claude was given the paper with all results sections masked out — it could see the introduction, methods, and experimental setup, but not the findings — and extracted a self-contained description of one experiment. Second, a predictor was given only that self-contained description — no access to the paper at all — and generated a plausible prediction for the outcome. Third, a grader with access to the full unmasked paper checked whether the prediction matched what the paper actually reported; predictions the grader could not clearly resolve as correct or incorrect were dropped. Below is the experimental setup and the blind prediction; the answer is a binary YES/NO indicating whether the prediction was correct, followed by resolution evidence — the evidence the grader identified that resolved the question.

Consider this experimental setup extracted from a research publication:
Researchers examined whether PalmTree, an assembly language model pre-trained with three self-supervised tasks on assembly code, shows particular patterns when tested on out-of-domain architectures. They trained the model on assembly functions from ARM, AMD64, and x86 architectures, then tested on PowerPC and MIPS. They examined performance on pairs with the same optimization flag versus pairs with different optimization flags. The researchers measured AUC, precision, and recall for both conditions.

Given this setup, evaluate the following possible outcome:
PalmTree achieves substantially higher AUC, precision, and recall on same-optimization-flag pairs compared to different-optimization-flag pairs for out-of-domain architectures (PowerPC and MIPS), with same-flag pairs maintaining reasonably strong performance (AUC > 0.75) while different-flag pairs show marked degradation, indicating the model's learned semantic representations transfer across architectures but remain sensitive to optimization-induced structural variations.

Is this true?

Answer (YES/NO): NO